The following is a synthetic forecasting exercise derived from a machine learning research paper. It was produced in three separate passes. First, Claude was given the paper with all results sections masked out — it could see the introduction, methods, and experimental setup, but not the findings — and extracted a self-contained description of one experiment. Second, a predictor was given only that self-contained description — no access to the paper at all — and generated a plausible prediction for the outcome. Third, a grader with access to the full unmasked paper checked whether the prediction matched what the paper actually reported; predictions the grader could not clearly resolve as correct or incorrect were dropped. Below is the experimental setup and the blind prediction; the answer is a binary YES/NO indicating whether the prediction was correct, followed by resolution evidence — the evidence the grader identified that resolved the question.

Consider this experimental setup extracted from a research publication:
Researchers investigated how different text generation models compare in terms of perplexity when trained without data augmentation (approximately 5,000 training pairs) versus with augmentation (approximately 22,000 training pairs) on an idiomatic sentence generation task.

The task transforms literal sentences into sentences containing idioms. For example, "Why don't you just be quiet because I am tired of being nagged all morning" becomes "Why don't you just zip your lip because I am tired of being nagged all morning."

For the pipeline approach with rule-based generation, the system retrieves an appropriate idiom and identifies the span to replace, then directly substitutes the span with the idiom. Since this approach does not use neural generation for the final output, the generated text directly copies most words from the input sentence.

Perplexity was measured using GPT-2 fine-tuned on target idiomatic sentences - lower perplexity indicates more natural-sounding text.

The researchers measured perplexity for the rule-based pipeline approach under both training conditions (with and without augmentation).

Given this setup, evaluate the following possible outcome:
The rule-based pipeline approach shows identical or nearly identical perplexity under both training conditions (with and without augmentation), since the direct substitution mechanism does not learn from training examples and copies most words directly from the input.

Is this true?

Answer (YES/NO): YES